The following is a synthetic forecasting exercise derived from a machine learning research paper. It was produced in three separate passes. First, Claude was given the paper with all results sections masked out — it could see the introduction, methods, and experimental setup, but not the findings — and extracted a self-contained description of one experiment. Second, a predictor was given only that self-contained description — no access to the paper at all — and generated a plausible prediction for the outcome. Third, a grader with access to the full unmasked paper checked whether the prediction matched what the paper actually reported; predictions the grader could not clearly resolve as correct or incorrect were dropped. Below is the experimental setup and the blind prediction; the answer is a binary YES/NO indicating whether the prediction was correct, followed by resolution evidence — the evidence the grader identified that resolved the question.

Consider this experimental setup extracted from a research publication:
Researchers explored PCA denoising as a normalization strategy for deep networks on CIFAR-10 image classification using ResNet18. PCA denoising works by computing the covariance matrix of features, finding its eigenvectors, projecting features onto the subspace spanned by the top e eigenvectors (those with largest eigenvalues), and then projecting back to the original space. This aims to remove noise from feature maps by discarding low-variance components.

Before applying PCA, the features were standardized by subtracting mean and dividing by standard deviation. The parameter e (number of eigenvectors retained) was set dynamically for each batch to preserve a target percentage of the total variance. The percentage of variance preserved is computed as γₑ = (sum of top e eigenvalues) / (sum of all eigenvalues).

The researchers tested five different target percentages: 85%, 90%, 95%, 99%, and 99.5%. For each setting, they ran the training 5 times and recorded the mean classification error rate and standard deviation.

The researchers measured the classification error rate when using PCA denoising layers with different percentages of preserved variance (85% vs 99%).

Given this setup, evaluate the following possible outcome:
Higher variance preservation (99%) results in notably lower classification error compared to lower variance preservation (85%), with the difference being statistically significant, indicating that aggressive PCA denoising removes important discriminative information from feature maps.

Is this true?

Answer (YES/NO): YES